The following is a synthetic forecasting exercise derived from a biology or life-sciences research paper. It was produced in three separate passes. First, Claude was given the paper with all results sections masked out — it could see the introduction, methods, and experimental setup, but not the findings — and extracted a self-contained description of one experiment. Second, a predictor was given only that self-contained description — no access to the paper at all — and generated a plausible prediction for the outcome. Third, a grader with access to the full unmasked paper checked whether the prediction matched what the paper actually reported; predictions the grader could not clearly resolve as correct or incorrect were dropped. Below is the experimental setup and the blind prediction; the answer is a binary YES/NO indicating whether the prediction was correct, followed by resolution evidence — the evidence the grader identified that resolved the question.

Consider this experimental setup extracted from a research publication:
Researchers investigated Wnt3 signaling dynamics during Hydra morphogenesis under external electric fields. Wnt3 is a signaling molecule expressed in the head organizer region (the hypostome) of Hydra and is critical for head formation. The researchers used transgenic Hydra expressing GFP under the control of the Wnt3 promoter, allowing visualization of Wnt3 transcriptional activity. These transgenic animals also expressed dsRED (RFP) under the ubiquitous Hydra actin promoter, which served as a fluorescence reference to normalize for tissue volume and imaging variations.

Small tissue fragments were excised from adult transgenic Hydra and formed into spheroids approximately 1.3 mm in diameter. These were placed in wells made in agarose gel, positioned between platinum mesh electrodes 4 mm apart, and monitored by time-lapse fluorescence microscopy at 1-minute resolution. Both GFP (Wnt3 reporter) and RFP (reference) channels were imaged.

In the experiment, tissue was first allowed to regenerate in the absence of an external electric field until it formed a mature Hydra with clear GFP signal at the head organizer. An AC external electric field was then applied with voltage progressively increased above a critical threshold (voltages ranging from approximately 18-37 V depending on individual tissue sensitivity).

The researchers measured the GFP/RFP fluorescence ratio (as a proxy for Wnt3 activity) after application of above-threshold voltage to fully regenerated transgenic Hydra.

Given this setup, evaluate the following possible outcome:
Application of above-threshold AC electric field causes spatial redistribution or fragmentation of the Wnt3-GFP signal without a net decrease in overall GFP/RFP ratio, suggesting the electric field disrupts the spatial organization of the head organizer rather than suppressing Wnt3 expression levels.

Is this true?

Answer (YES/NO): NO